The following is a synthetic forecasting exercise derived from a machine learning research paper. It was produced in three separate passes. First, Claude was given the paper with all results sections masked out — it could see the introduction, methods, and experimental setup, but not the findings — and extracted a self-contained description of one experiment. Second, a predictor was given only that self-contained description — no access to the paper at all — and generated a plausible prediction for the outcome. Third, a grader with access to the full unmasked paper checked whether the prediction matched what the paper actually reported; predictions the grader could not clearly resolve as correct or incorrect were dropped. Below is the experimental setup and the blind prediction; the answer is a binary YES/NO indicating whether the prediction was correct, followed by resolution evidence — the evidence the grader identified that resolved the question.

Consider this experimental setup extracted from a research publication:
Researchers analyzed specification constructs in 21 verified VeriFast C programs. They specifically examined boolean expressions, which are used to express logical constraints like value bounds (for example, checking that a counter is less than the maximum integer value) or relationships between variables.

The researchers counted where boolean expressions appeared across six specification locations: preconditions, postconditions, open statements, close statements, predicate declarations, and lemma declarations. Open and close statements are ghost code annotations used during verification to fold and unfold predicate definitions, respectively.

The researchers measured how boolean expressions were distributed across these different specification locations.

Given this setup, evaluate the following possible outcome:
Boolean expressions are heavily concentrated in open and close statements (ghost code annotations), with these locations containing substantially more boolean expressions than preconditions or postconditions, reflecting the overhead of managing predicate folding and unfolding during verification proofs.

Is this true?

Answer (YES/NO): NO